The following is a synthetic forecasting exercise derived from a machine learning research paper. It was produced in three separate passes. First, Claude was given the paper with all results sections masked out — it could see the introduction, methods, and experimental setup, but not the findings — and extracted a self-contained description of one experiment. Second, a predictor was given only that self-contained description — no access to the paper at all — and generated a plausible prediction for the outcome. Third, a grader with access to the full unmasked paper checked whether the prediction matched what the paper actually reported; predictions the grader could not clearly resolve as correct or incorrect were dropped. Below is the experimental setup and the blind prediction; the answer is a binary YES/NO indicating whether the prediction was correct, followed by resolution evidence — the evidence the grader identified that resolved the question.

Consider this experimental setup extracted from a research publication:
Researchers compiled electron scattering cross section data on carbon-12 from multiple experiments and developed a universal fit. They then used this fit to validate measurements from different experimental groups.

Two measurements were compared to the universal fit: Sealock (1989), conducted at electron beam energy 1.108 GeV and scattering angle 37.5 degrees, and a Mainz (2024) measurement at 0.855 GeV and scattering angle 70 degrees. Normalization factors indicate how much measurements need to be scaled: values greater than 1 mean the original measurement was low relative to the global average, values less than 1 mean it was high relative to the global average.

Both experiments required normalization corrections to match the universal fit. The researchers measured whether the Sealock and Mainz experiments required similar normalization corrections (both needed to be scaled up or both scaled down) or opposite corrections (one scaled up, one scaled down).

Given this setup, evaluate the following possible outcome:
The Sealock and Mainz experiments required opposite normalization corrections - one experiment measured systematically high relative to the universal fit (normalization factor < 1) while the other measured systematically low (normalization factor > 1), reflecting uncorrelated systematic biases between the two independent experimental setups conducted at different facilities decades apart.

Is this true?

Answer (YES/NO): NO